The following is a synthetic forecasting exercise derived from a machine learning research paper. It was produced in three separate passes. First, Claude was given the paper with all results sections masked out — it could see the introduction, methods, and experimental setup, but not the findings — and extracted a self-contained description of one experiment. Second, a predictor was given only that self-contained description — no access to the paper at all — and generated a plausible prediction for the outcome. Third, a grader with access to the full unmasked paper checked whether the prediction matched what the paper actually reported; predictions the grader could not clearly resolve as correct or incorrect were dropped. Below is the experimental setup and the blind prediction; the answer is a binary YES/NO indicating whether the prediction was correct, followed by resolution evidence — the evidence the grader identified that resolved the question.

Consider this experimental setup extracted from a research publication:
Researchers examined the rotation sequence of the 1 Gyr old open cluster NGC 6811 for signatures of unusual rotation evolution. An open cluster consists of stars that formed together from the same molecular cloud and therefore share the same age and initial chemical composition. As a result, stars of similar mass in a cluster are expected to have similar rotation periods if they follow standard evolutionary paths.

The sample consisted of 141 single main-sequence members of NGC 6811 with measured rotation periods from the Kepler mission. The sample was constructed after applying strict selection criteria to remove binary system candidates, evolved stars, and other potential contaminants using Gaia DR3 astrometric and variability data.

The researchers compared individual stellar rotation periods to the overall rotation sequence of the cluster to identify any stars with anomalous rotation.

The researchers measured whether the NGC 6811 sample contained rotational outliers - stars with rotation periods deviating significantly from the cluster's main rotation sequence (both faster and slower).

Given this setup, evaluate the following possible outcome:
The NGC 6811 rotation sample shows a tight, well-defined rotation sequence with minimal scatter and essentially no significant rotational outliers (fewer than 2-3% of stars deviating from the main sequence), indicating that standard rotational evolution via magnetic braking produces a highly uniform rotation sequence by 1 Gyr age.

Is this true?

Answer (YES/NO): NO